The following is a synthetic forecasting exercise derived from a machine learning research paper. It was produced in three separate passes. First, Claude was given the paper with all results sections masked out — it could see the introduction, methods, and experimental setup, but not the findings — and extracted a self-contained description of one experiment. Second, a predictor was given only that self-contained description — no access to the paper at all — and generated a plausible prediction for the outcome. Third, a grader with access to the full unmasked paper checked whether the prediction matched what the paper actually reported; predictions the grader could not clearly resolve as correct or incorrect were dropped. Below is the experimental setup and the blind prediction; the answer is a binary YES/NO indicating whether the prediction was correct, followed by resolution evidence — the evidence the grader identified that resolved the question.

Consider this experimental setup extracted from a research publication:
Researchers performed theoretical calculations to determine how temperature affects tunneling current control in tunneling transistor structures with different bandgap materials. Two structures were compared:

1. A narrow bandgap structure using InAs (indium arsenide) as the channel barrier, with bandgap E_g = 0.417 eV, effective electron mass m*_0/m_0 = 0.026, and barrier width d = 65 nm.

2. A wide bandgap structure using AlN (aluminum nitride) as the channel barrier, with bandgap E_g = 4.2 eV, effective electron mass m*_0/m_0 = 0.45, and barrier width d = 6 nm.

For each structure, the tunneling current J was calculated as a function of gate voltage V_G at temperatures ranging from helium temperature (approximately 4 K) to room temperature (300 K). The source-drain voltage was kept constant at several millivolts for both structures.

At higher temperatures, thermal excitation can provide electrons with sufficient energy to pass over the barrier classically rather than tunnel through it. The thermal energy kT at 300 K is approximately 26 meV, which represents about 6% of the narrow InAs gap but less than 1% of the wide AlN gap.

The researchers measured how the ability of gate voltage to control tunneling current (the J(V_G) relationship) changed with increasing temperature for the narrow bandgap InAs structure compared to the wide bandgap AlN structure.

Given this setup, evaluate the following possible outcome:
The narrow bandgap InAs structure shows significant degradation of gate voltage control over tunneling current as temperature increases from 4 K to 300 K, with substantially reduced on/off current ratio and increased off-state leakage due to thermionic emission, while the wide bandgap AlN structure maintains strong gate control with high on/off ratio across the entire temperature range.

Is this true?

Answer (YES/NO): YES